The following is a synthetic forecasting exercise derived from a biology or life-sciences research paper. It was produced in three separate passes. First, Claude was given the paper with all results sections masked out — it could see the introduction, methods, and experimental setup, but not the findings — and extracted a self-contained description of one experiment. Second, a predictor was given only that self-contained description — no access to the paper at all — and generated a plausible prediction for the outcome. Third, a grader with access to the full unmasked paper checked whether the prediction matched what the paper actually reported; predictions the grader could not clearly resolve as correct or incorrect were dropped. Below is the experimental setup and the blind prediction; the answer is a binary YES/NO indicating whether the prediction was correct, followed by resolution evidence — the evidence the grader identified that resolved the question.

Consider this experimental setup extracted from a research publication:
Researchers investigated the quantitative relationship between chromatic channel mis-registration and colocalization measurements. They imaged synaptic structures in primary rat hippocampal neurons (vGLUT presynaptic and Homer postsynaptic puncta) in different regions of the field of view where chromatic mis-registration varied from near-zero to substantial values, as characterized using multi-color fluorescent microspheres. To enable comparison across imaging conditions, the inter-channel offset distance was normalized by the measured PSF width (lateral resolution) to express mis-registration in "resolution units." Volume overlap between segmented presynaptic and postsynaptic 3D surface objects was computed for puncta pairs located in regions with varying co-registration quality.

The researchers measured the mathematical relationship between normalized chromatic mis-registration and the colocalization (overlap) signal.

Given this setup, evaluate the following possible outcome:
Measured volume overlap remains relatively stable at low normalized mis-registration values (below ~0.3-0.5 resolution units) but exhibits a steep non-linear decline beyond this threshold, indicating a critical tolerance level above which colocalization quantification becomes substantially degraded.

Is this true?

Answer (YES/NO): NO